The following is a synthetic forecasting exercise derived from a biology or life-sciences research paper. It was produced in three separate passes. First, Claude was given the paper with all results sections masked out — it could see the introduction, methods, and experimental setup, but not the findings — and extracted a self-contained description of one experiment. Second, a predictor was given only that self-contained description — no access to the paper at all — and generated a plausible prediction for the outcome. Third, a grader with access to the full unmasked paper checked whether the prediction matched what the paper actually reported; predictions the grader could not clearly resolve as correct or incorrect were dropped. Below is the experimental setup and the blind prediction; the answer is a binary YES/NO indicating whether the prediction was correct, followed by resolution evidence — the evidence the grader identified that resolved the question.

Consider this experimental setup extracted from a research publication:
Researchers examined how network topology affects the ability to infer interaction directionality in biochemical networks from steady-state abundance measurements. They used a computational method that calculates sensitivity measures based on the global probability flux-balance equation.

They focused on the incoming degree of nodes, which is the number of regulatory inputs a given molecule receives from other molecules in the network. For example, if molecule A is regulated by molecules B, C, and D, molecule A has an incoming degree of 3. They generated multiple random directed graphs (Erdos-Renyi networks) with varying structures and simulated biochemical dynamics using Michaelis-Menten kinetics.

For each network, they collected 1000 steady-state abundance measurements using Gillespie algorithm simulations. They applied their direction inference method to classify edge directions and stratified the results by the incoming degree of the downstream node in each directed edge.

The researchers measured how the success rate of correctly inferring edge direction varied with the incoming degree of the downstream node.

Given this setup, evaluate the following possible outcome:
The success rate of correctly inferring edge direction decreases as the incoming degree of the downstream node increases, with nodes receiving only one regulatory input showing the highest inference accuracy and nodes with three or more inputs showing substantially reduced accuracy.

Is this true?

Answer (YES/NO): NO